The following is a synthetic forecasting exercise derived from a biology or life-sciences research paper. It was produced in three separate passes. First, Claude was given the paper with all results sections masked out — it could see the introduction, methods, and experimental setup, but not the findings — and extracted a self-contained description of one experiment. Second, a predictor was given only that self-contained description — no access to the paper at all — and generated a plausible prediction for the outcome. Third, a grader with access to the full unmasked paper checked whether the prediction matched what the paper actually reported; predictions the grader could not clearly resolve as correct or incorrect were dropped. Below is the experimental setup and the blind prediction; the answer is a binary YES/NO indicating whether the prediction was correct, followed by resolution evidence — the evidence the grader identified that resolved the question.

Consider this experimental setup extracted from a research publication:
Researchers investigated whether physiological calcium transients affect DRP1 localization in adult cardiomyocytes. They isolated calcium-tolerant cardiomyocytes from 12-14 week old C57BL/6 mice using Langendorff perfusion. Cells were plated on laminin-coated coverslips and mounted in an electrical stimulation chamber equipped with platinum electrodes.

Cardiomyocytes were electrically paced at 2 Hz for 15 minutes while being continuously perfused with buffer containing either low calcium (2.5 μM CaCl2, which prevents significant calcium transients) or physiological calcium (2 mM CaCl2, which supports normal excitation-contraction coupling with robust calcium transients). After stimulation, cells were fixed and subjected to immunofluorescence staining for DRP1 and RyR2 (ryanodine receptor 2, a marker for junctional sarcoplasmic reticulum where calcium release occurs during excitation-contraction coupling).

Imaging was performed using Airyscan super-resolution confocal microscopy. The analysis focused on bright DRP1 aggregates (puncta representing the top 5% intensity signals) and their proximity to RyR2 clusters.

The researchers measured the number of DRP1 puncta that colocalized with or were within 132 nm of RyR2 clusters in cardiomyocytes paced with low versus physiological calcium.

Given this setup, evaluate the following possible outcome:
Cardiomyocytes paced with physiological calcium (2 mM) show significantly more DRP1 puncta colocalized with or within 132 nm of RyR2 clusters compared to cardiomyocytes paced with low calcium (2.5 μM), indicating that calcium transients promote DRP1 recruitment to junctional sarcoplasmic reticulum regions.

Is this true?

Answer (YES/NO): YES